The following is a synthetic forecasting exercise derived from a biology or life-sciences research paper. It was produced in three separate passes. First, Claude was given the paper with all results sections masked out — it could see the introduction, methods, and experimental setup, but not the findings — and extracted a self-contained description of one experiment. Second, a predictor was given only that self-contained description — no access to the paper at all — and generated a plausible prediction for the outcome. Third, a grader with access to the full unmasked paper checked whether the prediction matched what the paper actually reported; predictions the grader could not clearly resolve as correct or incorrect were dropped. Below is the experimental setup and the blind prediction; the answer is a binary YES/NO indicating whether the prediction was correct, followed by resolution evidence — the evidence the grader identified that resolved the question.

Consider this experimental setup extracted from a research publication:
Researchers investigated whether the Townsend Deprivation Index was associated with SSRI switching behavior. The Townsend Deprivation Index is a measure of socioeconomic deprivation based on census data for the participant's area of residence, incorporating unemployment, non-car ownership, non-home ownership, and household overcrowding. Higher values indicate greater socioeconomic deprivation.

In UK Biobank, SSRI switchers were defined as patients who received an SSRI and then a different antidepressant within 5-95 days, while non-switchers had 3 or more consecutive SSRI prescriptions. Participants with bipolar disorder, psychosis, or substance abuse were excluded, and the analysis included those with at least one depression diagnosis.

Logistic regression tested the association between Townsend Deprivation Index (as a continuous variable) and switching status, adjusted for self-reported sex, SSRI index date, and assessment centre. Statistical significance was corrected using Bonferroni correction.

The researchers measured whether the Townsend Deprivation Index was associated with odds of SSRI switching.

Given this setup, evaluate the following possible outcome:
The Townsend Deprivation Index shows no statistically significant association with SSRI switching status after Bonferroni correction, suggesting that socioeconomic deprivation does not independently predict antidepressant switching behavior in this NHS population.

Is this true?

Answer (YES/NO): YES